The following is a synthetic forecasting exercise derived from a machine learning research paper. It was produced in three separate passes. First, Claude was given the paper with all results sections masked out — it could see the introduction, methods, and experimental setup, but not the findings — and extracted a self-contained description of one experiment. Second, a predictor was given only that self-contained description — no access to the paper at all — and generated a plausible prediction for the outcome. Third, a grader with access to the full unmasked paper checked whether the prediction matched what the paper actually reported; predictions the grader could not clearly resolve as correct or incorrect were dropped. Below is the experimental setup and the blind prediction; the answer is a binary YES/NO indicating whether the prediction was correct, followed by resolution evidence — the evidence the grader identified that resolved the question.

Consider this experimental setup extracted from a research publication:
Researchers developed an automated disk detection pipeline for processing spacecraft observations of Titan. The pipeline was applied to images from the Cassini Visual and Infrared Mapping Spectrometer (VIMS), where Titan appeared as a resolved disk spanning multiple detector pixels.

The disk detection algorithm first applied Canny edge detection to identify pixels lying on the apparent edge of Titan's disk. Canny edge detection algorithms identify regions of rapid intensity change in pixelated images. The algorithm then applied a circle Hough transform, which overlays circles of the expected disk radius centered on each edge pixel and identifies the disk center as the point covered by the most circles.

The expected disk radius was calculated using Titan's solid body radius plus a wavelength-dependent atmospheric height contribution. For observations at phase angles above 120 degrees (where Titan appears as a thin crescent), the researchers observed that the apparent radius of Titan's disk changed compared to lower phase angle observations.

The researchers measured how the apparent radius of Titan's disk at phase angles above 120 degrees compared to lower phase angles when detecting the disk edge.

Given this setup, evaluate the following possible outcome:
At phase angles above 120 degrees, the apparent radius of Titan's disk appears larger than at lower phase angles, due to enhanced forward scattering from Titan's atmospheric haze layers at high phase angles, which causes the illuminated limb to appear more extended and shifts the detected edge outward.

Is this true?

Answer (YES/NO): YES